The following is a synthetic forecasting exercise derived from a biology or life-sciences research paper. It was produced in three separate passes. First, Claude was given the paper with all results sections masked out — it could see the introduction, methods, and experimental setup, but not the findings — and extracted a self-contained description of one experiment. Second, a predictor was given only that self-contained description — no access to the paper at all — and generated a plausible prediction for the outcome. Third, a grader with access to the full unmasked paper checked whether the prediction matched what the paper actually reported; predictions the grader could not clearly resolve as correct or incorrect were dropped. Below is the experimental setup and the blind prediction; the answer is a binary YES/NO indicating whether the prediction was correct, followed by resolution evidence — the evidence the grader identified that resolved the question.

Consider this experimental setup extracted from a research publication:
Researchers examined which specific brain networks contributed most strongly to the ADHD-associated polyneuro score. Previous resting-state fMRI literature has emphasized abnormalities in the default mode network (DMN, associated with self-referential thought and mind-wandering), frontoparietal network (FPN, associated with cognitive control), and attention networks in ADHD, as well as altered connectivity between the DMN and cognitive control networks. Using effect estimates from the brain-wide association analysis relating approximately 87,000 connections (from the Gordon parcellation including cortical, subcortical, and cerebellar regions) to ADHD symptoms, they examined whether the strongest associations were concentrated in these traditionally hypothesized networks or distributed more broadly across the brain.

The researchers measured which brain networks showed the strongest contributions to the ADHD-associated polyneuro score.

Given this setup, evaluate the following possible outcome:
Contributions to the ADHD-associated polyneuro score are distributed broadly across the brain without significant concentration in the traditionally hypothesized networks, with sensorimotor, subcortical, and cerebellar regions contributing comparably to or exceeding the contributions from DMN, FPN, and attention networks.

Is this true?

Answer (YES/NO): NO